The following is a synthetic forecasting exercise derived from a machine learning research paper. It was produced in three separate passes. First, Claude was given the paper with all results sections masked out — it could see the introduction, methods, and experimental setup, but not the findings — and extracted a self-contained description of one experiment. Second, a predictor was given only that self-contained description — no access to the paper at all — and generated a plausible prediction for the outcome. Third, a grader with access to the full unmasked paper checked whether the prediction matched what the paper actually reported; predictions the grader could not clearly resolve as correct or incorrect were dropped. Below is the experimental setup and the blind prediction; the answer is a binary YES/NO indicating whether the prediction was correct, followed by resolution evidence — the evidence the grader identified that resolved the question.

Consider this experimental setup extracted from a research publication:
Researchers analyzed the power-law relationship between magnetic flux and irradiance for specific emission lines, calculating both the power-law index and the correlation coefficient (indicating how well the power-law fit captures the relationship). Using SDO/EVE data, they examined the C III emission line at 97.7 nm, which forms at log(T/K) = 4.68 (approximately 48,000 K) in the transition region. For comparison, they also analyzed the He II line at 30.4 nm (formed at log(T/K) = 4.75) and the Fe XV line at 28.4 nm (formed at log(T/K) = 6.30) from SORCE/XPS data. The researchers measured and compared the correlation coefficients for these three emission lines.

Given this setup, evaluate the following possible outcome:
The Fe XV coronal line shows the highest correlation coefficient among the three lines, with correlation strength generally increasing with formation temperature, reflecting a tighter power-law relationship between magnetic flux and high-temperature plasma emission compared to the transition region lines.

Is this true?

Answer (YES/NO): YES